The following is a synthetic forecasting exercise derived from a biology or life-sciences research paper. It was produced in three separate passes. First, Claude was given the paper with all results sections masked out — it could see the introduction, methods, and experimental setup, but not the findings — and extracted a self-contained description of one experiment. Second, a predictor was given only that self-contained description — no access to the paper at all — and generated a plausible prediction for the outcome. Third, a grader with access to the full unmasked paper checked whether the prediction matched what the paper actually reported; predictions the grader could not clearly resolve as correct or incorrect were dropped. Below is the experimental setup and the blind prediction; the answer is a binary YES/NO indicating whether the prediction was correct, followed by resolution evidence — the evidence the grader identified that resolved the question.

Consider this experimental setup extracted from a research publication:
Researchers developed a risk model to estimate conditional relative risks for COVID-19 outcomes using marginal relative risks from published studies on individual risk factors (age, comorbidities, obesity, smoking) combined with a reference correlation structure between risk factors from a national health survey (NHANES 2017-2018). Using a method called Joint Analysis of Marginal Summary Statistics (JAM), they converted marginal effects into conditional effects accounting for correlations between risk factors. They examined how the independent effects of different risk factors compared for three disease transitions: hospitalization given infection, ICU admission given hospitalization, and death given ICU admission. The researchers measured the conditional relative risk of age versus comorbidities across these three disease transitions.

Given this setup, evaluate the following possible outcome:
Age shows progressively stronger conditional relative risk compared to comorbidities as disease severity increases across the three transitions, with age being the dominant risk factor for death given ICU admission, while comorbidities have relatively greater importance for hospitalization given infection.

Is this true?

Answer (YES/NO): YES